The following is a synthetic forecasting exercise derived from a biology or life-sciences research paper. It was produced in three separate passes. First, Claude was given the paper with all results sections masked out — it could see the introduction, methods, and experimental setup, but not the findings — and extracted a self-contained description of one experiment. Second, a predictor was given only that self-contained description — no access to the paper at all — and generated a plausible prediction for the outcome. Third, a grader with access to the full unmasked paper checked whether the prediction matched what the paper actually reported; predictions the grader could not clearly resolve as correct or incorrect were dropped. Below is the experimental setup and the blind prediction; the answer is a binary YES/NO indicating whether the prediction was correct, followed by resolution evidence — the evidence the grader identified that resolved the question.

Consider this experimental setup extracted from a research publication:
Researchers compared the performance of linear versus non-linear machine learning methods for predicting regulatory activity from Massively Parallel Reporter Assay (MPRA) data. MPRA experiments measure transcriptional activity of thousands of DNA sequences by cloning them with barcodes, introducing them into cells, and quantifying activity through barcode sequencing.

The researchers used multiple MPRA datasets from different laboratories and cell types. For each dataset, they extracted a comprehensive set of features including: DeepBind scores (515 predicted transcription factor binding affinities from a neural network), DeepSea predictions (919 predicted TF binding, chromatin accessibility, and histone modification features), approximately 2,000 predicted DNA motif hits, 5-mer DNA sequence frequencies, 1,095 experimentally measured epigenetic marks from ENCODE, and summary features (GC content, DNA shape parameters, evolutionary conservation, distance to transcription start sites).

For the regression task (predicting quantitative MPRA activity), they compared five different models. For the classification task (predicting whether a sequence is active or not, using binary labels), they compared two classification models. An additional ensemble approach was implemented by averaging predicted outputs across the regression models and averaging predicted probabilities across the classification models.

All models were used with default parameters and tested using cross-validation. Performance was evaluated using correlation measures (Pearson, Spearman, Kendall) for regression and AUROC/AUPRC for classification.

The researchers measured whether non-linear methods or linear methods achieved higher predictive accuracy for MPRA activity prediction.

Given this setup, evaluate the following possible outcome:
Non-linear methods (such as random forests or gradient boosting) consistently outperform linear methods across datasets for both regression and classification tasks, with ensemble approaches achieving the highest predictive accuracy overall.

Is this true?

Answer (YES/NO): NO